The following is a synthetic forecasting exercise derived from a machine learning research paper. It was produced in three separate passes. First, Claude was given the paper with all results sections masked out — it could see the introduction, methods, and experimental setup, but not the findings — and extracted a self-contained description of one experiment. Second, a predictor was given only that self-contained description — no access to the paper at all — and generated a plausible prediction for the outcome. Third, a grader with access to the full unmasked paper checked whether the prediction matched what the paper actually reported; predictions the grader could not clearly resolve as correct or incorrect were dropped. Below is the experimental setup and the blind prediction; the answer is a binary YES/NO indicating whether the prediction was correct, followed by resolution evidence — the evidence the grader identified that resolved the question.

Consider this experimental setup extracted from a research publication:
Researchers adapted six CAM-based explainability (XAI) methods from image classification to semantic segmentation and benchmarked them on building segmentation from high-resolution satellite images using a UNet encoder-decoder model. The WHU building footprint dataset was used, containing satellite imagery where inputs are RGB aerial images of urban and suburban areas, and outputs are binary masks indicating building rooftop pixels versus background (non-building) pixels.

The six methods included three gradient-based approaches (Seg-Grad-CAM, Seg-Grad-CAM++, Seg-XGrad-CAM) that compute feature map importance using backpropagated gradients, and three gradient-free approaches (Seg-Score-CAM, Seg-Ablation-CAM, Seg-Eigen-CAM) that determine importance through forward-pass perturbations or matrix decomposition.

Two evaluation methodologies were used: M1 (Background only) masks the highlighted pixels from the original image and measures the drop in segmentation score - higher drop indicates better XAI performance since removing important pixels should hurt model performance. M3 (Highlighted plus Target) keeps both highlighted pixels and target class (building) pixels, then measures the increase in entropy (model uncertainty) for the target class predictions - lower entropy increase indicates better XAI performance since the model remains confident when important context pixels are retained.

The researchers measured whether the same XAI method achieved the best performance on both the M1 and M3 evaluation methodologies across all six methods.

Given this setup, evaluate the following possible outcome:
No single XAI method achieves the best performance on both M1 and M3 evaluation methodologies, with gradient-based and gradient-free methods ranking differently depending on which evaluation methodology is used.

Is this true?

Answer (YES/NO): NO